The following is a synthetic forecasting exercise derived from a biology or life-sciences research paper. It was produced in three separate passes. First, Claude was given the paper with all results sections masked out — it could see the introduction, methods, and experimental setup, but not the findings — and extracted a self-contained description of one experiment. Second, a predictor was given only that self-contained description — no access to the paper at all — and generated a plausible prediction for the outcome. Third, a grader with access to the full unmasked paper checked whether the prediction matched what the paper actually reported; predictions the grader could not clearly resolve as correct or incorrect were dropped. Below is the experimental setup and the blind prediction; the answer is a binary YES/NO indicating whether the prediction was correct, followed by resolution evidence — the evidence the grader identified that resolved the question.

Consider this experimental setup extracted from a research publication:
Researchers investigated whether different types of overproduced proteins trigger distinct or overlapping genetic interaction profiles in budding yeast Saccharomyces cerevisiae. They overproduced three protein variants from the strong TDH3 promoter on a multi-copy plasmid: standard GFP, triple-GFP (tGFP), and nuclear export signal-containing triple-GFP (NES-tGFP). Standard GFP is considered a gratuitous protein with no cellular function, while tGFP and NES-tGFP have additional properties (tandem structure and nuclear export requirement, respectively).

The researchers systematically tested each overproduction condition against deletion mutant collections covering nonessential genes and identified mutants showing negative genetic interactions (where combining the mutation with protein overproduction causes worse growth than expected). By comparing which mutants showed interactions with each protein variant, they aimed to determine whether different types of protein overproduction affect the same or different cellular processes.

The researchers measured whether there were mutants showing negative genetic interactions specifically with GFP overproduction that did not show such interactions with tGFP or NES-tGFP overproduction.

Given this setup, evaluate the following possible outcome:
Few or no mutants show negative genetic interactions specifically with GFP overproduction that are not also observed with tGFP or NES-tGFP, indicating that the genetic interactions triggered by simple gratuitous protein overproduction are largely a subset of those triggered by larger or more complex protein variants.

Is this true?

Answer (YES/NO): NO